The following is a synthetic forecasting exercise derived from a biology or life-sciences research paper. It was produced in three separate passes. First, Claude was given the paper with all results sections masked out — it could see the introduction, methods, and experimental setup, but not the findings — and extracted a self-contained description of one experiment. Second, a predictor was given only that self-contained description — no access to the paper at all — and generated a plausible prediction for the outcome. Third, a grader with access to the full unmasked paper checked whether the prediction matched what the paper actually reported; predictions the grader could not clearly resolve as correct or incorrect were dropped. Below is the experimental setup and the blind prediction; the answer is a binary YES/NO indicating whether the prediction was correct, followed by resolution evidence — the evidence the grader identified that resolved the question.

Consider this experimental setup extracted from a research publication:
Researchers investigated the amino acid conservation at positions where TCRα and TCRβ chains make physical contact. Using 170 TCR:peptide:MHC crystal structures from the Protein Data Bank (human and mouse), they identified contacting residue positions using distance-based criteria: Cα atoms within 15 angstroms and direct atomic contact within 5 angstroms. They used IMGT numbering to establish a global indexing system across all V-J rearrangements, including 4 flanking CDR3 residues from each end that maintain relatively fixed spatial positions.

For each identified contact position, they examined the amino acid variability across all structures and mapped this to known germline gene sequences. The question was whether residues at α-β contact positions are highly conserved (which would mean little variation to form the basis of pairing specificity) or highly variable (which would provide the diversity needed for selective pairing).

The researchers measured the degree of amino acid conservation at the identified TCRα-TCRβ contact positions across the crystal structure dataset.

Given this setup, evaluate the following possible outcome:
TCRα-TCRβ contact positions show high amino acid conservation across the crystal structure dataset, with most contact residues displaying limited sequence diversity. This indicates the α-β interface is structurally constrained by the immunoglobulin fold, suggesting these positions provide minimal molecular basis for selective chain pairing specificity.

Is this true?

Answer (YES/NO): NO